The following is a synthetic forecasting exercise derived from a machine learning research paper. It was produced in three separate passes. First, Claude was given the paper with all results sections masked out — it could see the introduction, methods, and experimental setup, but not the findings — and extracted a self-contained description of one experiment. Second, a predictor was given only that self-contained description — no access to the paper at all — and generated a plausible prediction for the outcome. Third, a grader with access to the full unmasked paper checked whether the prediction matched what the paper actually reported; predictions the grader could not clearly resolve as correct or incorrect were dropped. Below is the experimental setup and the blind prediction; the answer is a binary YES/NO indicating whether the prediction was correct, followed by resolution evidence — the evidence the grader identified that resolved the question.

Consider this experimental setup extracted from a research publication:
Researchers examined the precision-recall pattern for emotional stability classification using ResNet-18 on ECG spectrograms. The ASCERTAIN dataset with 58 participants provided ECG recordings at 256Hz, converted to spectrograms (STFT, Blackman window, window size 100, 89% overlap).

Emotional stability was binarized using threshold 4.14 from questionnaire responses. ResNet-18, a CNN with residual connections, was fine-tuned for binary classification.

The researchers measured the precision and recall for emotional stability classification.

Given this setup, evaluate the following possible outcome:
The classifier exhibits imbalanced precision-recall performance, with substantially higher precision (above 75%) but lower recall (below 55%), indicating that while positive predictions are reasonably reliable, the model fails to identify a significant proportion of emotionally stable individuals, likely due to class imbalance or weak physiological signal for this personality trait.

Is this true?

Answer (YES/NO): NO